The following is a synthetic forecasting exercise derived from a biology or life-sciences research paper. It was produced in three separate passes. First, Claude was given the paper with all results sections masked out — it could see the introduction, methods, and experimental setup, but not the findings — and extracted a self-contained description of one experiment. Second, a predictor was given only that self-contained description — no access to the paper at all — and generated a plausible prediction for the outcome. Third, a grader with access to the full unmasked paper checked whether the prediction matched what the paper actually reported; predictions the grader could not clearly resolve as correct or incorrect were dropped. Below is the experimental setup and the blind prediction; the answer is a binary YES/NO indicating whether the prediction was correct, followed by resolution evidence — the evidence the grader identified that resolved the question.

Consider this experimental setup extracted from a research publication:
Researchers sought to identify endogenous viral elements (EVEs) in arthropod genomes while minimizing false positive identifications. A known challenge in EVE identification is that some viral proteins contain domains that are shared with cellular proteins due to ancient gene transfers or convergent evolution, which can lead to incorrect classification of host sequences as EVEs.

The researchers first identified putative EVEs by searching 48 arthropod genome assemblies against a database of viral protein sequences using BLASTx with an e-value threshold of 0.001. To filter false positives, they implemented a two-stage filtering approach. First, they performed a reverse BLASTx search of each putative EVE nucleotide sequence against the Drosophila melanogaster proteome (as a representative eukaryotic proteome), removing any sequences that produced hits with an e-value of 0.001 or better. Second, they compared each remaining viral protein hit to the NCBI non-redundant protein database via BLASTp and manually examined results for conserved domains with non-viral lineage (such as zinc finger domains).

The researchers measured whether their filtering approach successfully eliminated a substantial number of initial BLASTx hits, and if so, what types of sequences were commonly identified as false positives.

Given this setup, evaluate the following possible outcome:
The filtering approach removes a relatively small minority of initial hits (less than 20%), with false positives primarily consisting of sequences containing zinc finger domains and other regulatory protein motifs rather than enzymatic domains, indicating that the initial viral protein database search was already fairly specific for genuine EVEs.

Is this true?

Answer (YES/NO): NO